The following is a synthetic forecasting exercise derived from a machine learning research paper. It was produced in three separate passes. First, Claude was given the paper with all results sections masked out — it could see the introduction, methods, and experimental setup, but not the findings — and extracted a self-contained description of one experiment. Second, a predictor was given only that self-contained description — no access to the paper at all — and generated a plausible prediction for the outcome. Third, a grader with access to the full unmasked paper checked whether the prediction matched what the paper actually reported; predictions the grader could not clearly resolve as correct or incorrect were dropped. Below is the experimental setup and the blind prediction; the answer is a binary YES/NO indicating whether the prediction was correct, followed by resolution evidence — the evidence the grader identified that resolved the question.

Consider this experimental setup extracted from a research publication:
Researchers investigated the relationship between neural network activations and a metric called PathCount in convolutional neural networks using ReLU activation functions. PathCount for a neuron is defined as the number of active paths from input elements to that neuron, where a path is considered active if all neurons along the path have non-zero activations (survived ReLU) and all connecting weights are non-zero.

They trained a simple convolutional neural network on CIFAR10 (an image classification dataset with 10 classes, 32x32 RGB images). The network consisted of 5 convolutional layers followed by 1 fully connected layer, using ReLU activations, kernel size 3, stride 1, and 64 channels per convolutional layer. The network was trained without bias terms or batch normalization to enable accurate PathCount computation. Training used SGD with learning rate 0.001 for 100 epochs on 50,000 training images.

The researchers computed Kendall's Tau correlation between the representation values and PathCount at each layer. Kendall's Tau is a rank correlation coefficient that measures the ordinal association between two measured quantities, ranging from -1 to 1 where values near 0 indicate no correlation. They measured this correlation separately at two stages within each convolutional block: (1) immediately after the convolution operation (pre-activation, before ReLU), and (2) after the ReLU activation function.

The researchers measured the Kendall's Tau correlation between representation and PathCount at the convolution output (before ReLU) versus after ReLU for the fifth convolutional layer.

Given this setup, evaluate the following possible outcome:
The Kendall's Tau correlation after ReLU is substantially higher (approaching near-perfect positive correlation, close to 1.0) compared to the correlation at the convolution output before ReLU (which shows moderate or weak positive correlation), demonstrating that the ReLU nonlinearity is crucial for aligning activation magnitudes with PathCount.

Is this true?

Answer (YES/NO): NO